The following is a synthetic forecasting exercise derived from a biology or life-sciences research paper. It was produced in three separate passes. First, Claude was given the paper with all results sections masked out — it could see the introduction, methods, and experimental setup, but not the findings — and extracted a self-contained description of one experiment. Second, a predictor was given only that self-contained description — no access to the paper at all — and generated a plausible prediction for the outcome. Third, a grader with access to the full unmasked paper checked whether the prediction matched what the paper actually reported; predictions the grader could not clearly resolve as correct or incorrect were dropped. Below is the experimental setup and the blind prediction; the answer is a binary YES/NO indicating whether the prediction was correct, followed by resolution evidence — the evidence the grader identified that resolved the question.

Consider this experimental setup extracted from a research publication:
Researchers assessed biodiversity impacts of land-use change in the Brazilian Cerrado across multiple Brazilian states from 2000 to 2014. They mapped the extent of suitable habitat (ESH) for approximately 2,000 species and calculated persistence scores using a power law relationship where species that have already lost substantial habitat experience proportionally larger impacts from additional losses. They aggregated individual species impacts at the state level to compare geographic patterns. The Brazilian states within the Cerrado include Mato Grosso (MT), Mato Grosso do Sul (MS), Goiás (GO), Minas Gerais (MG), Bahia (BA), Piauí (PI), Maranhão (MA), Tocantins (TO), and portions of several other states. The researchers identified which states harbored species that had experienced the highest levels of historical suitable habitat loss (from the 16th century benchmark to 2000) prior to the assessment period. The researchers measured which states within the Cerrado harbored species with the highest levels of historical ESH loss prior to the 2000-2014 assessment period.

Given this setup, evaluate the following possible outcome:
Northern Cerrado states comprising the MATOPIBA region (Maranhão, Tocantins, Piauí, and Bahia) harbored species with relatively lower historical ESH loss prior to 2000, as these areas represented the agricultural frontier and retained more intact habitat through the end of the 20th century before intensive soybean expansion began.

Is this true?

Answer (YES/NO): YES